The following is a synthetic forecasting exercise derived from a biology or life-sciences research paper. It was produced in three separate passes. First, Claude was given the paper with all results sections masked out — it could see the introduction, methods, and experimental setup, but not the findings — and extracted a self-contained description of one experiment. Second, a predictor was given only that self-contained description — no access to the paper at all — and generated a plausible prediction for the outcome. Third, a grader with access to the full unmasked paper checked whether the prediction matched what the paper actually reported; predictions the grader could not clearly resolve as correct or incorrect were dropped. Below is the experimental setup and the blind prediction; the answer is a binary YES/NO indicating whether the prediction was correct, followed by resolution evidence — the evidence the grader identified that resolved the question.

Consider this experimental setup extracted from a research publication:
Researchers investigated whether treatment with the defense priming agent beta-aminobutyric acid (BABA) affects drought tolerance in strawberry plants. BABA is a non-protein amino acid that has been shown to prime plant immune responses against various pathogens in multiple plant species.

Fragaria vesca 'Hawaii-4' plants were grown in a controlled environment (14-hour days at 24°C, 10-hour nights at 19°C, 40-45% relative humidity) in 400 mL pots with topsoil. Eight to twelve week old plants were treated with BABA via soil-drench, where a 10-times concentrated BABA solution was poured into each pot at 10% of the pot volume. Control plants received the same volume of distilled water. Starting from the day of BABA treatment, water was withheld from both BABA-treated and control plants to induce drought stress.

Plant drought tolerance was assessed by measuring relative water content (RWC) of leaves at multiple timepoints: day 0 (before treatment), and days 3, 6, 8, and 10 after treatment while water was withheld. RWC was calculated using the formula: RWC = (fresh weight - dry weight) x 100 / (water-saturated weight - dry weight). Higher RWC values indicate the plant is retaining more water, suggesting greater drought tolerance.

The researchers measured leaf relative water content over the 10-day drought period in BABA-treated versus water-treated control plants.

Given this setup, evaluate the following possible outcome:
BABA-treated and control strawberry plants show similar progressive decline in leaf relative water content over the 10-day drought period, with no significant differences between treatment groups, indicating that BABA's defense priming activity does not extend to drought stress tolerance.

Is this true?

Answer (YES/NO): NO